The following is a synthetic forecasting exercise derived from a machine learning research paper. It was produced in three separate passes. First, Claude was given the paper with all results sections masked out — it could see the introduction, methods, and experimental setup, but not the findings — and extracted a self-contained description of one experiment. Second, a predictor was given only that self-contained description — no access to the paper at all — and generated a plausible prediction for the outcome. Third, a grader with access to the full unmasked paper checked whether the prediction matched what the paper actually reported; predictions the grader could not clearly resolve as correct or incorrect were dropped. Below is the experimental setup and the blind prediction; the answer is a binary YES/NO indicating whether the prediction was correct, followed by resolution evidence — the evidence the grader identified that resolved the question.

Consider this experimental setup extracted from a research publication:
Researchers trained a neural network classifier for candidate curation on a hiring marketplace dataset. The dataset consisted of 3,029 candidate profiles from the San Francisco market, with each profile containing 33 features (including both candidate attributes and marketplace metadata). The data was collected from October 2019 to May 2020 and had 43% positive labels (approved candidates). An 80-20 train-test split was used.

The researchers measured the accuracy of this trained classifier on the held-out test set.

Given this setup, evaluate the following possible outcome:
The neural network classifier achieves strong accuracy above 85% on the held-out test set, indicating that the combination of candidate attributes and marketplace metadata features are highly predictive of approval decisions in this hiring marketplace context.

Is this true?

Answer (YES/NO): NO